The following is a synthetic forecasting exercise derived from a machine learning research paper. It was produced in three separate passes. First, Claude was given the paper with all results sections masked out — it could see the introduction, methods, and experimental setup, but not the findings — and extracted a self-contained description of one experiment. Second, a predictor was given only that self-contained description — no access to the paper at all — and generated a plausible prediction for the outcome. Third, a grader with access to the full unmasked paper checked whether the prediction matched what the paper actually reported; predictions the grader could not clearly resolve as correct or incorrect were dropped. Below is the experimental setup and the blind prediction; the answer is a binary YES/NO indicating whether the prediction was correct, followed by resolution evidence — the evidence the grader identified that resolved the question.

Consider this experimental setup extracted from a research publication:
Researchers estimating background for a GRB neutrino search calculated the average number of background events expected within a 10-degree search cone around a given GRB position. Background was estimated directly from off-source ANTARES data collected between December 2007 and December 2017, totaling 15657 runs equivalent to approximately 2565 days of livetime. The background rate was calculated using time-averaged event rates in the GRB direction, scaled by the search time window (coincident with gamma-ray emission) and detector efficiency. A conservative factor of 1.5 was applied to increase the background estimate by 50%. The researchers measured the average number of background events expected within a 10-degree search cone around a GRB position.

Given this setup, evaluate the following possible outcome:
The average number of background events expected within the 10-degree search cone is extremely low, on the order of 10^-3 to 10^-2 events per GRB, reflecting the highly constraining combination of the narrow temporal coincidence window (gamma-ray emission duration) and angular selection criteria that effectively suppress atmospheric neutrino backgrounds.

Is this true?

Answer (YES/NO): NO